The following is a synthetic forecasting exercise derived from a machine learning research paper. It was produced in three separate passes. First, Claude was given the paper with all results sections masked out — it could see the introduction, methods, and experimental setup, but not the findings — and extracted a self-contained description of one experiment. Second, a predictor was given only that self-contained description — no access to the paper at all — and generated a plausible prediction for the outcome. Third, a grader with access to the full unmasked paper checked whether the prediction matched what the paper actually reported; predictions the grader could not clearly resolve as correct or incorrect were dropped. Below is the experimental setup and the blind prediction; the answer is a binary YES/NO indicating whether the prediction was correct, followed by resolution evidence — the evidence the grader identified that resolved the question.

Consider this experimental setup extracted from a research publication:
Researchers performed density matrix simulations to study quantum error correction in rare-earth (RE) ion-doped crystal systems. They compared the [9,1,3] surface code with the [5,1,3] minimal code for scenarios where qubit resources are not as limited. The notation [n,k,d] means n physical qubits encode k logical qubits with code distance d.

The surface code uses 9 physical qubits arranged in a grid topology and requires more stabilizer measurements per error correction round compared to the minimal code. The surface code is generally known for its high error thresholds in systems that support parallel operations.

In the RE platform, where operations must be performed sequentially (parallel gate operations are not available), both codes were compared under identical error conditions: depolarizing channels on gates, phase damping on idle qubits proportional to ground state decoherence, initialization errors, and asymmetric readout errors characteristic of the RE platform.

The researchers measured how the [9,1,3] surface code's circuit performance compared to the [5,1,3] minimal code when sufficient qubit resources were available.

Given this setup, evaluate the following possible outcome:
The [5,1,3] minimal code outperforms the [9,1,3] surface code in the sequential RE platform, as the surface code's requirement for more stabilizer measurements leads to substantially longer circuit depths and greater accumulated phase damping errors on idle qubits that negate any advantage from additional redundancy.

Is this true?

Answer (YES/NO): NO